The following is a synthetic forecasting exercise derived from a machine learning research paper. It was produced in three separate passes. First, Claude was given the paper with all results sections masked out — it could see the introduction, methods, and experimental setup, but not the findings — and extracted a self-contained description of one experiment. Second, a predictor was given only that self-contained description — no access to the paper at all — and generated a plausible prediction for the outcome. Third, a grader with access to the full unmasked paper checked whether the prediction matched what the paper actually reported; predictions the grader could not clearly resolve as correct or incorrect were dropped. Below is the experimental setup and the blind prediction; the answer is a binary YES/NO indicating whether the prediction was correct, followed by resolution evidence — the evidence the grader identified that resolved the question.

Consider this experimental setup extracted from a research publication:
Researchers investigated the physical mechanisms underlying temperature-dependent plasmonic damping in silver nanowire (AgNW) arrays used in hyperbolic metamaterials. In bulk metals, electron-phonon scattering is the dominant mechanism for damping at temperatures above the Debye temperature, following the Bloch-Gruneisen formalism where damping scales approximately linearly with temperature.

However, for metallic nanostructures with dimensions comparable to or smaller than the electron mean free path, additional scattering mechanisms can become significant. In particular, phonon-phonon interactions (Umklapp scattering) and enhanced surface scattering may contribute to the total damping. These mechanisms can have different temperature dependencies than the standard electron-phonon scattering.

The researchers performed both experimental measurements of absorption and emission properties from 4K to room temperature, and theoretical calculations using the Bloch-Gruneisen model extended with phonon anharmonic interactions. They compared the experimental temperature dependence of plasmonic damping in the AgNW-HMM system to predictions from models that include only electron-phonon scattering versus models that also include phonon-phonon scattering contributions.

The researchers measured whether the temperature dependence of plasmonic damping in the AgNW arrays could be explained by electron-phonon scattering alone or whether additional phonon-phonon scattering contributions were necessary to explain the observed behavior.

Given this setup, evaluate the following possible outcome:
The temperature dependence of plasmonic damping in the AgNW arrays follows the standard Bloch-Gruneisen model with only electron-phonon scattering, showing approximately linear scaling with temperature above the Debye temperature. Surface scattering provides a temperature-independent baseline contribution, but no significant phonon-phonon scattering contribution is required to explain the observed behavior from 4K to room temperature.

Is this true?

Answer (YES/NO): NO